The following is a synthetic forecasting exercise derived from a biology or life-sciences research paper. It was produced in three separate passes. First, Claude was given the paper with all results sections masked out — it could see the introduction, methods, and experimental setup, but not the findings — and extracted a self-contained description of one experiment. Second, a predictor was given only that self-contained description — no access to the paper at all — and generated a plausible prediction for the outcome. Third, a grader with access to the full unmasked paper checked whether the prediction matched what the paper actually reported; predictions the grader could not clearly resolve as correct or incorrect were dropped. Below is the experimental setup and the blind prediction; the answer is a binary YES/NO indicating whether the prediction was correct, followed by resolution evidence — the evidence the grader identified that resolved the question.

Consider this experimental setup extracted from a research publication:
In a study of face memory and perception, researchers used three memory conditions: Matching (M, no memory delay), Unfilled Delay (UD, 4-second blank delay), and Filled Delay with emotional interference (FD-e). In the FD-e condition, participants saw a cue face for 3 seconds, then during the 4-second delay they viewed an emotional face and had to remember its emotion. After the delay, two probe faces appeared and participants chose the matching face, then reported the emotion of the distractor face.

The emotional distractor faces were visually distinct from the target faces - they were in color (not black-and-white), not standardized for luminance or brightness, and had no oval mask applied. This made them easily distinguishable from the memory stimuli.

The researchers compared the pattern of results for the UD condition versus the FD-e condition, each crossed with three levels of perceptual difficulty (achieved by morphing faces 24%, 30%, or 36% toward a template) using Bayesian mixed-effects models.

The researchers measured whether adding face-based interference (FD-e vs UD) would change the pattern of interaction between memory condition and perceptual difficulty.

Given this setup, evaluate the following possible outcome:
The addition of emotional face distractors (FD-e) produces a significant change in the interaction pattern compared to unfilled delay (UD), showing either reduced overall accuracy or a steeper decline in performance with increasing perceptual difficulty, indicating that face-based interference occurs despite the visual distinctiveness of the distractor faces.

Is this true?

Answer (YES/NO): NO